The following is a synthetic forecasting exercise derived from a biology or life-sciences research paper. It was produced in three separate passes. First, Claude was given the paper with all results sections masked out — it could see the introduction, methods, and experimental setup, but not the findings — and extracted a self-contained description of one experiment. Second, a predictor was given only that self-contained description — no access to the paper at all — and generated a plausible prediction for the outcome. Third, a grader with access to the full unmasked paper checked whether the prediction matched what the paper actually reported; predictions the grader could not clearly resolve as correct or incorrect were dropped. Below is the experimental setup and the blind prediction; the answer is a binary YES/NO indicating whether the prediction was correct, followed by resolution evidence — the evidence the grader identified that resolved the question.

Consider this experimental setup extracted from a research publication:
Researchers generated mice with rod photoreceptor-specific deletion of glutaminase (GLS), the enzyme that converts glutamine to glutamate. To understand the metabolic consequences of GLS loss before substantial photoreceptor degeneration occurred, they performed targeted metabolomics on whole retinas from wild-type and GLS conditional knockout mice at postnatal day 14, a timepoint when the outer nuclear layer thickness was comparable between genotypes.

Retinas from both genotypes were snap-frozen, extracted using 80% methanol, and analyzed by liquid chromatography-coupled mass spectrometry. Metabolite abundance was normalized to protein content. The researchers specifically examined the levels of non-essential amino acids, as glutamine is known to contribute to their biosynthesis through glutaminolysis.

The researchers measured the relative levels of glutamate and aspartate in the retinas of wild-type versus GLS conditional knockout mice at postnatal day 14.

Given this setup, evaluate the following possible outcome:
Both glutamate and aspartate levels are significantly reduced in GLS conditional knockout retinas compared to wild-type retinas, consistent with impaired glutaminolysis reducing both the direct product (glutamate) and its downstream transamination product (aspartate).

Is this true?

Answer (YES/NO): YES